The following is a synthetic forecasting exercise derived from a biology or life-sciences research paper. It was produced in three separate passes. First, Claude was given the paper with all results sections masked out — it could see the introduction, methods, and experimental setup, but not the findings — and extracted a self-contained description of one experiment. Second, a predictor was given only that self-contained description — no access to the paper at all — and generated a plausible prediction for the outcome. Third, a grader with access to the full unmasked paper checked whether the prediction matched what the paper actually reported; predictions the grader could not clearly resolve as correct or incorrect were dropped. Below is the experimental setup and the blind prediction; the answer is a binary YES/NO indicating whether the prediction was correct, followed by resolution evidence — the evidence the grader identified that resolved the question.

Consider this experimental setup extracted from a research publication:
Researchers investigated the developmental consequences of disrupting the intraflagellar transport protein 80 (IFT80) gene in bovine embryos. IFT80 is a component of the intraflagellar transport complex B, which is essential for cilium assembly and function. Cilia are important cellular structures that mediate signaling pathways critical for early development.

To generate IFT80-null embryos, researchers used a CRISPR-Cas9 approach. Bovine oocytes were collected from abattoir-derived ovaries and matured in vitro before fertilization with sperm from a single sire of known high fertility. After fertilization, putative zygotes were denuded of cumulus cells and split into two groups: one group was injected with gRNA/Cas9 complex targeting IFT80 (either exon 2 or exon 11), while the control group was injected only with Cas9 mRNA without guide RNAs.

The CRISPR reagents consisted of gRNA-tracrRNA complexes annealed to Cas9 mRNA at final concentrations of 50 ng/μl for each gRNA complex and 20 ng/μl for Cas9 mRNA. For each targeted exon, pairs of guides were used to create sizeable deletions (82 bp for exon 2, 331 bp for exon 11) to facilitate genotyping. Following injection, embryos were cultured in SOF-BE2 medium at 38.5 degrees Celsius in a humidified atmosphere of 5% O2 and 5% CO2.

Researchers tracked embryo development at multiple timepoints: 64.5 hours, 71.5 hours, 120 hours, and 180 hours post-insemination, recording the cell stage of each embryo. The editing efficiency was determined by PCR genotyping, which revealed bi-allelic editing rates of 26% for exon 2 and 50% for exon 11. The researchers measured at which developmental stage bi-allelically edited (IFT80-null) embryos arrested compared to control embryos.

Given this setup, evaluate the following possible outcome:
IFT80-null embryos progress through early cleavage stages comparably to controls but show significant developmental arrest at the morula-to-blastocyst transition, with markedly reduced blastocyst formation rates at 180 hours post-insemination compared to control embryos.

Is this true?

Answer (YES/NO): NO